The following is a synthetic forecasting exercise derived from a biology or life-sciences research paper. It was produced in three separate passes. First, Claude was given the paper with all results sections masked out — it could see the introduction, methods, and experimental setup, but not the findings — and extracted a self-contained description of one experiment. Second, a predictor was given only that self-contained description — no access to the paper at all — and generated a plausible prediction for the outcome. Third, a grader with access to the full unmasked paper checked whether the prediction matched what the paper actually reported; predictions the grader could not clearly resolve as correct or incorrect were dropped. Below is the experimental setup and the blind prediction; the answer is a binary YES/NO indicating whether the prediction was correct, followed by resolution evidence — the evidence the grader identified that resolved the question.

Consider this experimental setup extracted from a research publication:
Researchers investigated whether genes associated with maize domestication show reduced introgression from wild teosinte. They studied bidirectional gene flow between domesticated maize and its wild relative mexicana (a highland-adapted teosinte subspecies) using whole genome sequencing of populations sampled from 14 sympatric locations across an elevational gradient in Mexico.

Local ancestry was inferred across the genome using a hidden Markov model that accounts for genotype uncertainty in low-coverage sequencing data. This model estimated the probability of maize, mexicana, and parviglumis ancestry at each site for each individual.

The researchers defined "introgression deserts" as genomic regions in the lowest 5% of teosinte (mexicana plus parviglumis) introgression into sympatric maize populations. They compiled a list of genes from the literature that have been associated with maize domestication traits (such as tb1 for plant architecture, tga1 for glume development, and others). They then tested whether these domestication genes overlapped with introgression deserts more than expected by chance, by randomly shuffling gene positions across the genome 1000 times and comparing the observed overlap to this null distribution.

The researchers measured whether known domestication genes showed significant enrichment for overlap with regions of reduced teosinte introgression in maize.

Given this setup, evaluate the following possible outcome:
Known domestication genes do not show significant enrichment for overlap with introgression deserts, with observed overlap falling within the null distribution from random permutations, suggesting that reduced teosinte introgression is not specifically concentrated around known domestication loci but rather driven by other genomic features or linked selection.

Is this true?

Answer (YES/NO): NO